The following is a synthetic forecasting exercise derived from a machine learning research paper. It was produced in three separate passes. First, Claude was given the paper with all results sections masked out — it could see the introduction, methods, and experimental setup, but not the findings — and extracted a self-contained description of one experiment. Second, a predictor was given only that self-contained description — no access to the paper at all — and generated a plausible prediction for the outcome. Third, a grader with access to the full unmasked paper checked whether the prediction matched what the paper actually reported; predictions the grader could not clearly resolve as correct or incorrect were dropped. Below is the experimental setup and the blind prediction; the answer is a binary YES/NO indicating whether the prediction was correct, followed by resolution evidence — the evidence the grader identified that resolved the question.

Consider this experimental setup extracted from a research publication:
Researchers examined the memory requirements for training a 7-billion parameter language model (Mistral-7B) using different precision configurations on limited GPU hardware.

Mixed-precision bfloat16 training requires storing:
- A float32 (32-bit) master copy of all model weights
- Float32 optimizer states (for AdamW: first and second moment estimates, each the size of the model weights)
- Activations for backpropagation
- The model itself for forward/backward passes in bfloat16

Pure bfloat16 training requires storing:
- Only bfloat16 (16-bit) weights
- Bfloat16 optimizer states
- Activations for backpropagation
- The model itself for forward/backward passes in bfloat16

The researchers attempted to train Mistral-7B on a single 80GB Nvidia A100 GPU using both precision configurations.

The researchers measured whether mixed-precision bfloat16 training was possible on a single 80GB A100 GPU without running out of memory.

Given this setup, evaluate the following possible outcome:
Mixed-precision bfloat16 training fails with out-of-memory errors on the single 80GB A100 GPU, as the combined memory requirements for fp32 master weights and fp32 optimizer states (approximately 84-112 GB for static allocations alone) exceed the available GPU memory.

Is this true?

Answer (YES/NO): YES